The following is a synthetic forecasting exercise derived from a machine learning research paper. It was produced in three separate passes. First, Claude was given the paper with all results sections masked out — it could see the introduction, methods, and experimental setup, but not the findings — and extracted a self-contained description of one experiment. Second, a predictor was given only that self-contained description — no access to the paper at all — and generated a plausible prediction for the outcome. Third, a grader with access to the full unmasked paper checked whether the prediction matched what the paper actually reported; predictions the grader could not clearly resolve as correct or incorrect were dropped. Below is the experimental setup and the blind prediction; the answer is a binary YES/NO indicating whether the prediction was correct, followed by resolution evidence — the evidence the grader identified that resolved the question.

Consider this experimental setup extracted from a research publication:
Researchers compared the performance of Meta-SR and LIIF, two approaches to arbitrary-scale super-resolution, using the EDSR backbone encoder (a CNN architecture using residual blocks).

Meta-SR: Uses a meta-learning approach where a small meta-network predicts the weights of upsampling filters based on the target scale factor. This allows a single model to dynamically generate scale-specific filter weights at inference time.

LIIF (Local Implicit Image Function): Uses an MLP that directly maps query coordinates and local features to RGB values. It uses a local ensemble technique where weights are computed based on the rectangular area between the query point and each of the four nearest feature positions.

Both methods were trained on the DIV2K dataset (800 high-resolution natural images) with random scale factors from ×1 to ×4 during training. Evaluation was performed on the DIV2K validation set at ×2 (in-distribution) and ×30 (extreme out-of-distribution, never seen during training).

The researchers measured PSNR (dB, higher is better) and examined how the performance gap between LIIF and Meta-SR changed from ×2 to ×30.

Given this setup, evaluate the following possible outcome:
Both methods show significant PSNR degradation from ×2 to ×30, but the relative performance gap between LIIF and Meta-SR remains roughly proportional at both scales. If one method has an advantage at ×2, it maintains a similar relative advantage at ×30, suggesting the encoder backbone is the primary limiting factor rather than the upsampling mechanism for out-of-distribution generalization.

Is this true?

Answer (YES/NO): NO